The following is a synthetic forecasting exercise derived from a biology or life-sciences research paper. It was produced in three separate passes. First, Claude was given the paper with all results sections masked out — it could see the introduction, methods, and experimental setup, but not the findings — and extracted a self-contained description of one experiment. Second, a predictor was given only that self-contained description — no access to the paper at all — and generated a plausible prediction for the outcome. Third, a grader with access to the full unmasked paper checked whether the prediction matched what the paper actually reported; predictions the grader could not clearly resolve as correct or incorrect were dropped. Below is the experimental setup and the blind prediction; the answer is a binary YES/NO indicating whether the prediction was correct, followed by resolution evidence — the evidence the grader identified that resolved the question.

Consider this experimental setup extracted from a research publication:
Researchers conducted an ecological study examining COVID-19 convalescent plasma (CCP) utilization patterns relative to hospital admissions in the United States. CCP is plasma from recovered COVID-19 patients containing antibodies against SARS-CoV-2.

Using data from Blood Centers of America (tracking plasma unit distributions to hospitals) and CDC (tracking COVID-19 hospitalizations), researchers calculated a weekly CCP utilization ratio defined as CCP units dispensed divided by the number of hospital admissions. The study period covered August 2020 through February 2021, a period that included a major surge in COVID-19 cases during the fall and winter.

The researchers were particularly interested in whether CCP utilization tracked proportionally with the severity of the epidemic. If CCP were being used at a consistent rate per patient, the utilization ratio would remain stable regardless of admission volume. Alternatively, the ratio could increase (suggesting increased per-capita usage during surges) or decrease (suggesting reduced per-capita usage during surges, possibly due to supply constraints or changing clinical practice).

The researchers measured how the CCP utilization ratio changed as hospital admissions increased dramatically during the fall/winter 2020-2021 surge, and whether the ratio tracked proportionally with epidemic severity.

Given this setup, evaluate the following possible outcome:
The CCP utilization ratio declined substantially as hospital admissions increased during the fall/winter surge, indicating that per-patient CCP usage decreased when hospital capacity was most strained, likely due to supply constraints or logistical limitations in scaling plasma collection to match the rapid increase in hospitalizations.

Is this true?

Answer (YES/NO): NO